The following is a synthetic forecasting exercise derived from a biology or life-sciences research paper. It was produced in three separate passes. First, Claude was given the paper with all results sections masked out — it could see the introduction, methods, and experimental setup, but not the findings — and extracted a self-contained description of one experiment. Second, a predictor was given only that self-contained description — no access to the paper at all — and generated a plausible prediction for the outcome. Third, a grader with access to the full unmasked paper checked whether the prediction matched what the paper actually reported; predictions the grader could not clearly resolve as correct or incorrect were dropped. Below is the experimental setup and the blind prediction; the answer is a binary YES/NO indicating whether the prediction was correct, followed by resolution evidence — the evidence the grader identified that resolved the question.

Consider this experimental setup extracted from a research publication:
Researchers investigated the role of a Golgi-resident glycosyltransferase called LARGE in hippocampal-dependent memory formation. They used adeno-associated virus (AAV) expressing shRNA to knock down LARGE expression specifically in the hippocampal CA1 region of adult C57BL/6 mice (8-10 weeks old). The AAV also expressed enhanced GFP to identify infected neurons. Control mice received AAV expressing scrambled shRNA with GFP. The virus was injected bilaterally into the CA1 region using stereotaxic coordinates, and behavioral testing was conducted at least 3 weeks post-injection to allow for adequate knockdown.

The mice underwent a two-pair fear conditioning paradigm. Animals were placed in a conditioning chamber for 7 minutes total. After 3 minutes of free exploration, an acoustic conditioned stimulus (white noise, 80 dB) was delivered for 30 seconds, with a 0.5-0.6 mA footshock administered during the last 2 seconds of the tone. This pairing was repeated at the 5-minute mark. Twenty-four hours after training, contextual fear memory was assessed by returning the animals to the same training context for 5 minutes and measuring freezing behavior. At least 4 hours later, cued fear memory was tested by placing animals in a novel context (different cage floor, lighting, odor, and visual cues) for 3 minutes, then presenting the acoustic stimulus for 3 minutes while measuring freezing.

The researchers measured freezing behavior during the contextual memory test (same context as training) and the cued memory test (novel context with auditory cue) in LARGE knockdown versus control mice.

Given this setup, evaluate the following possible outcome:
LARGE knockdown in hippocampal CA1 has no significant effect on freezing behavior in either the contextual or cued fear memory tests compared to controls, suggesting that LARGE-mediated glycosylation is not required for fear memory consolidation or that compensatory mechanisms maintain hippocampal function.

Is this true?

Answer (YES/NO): NO